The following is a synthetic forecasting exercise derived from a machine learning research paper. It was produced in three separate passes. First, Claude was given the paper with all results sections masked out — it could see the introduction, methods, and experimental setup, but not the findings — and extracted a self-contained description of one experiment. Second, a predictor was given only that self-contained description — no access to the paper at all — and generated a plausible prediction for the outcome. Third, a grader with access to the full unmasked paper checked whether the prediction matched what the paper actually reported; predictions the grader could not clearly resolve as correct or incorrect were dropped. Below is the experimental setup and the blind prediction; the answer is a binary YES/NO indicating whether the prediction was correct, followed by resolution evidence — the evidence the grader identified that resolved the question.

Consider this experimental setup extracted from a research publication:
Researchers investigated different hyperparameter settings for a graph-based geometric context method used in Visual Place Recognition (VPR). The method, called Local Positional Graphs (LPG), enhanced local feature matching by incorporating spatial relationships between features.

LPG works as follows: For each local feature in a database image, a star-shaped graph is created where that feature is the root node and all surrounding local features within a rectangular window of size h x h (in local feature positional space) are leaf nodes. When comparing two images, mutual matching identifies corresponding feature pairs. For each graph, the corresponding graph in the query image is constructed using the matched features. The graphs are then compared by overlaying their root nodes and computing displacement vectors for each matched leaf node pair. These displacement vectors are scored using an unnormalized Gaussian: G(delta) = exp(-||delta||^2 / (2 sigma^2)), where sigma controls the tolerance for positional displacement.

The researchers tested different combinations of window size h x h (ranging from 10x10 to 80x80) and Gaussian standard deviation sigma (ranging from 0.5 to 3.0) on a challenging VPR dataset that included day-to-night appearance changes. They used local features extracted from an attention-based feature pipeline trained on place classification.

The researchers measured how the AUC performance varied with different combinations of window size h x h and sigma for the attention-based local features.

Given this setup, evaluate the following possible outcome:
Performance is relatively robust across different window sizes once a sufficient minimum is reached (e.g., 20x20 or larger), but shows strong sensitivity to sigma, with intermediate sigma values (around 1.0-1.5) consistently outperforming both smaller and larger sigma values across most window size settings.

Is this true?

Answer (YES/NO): NO